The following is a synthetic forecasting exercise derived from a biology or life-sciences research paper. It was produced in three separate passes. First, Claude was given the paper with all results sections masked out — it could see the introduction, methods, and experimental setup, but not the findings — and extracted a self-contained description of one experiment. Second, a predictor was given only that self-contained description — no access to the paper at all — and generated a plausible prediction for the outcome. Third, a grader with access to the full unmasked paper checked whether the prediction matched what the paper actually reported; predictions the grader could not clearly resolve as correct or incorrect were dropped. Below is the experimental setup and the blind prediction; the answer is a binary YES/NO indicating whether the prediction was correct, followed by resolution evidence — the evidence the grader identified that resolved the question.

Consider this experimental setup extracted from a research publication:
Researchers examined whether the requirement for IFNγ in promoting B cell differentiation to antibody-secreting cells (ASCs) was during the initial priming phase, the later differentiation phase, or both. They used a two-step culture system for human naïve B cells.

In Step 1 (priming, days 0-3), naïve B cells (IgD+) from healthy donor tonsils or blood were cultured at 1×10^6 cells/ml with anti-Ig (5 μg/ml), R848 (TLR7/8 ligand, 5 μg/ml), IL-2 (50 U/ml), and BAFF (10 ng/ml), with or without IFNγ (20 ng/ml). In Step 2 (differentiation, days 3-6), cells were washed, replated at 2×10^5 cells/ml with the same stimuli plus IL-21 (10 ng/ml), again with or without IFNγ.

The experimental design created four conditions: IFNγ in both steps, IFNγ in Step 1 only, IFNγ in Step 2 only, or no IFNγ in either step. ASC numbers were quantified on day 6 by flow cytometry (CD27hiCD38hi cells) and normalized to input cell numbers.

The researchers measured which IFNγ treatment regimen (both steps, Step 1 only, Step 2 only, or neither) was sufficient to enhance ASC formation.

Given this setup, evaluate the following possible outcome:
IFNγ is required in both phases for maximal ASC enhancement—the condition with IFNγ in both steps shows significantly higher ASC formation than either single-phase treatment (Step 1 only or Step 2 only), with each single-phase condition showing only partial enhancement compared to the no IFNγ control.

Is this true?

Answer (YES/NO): NO